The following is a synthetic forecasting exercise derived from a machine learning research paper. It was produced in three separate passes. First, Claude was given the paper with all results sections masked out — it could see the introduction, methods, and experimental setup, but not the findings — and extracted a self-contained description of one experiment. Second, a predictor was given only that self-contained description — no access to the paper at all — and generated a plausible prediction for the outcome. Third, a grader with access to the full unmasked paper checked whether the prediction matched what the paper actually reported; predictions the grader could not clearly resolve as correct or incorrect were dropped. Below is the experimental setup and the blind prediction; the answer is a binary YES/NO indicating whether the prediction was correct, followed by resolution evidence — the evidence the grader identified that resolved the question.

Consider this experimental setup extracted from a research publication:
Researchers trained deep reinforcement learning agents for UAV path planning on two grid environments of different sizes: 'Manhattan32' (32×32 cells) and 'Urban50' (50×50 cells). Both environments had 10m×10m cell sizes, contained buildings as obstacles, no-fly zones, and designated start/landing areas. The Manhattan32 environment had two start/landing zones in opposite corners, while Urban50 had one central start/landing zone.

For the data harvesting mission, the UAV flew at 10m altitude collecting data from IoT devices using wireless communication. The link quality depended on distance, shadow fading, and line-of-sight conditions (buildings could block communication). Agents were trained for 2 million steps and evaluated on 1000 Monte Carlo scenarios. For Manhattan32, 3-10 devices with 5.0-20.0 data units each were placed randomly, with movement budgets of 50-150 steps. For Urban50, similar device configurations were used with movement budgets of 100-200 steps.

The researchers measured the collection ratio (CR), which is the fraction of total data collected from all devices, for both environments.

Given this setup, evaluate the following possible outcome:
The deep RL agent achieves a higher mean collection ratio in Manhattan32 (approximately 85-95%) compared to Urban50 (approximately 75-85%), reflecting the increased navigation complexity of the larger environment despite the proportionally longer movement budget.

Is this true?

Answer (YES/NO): NO